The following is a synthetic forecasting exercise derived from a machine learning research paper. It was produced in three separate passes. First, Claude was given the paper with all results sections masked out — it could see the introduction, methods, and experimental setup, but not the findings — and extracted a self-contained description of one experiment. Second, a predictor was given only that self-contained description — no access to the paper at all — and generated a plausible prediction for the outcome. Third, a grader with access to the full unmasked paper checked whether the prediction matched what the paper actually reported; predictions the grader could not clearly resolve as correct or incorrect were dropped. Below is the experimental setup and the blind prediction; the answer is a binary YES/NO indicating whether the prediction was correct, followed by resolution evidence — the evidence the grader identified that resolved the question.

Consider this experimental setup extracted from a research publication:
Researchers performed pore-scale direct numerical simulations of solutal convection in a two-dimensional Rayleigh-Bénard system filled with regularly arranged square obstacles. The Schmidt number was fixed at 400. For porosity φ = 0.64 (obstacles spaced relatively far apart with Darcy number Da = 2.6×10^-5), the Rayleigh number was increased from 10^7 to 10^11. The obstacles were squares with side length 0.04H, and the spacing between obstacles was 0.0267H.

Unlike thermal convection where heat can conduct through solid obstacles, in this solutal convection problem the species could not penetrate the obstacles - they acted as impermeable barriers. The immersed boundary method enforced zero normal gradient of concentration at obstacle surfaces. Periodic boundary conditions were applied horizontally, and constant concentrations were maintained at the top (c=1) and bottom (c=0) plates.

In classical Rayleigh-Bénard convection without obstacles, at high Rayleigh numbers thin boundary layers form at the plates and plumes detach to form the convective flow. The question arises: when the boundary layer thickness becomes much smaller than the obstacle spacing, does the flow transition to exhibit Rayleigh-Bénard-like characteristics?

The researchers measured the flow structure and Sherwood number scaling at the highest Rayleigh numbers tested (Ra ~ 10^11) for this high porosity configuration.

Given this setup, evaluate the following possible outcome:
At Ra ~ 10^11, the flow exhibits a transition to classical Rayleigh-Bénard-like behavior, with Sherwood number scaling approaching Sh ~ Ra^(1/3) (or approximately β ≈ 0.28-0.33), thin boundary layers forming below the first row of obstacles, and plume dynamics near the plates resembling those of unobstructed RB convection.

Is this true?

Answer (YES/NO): YES